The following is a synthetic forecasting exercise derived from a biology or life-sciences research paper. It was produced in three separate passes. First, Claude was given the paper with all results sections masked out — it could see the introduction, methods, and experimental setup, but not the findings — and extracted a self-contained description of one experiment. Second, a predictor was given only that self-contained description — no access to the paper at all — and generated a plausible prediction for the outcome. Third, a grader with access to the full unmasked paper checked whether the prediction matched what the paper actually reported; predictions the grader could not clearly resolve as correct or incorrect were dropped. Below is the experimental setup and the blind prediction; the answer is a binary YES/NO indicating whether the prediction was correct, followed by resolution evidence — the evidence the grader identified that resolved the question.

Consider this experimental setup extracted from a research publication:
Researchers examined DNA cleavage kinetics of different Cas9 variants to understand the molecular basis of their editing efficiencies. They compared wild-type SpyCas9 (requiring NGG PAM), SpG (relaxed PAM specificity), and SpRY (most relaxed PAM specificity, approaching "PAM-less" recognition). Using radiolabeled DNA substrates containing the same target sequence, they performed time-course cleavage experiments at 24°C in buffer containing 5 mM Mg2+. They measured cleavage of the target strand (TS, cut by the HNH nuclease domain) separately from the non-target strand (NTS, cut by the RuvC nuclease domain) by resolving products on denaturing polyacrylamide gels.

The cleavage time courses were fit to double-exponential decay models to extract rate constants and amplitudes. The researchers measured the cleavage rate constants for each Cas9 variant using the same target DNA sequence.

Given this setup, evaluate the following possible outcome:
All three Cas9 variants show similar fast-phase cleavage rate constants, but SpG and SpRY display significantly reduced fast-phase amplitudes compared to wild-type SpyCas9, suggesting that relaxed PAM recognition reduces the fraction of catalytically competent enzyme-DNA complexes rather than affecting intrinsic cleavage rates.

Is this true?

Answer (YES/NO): NO